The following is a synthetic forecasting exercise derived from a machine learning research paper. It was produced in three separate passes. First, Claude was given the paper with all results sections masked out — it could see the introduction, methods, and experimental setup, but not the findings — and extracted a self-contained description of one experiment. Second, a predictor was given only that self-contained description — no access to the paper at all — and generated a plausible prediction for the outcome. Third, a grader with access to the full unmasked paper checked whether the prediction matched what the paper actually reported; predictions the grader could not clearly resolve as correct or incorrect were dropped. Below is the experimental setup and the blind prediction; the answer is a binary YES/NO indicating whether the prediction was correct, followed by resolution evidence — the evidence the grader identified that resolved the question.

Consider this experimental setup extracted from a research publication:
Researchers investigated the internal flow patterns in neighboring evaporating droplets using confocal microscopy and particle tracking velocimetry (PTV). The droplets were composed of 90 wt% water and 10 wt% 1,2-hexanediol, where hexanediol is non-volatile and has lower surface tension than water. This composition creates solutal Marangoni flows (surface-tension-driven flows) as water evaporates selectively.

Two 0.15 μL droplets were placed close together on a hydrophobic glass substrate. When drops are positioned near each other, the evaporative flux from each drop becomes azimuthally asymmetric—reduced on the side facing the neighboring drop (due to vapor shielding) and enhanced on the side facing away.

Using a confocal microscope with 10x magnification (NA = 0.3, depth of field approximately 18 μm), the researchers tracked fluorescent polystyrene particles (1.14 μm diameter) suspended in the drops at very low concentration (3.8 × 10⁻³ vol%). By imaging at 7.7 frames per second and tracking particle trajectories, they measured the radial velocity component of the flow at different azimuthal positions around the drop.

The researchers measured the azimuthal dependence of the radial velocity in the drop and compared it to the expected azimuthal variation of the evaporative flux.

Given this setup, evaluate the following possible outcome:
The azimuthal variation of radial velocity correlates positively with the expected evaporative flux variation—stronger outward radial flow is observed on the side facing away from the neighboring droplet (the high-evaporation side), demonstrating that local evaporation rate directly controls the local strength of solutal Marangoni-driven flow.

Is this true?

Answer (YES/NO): YES